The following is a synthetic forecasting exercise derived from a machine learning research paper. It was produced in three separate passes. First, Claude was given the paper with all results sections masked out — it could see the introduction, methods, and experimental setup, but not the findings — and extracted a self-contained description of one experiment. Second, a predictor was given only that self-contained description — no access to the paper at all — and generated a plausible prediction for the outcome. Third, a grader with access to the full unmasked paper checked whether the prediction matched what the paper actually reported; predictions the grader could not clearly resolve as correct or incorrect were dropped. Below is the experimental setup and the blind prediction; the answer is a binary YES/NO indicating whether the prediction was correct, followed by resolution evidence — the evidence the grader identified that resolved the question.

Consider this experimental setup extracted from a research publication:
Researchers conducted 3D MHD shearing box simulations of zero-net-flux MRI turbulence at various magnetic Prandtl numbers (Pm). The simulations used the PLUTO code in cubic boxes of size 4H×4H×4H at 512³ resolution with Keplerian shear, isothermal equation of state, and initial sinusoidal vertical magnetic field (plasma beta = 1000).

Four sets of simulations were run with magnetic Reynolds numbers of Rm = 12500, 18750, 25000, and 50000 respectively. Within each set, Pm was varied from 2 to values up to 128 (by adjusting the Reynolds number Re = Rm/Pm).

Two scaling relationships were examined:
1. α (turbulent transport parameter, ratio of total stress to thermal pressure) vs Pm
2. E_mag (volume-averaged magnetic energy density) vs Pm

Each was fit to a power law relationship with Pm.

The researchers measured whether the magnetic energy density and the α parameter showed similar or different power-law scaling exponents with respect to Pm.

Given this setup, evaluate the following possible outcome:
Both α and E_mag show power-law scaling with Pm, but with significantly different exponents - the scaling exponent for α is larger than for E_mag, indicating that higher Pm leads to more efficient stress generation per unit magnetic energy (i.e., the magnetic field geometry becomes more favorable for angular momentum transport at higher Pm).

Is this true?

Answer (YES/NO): NO